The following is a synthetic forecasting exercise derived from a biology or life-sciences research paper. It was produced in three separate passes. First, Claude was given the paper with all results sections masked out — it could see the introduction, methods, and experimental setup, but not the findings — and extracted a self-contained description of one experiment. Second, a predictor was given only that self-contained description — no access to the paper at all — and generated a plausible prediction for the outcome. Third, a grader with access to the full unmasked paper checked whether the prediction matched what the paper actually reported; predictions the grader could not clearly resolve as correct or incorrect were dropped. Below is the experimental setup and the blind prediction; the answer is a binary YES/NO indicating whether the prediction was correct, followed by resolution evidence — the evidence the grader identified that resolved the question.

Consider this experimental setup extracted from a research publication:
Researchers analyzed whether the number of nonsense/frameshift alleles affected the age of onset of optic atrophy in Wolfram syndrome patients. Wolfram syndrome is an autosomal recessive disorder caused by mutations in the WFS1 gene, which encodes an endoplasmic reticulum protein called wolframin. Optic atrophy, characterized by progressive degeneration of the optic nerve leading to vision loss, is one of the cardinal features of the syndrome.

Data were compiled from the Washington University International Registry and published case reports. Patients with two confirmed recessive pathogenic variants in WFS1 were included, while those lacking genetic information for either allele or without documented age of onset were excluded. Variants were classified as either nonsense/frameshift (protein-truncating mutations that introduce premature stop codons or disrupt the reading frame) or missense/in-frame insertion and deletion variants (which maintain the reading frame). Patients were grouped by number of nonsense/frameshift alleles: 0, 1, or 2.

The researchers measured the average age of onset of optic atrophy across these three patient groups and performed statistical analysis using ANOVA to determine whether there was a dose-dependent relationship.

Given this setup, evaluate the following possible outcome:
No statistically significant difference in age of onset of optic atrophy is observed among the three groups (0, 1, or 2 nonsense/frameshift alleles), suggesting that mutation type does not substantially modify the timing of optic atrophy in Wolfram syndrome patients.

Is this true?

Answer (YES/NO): NO